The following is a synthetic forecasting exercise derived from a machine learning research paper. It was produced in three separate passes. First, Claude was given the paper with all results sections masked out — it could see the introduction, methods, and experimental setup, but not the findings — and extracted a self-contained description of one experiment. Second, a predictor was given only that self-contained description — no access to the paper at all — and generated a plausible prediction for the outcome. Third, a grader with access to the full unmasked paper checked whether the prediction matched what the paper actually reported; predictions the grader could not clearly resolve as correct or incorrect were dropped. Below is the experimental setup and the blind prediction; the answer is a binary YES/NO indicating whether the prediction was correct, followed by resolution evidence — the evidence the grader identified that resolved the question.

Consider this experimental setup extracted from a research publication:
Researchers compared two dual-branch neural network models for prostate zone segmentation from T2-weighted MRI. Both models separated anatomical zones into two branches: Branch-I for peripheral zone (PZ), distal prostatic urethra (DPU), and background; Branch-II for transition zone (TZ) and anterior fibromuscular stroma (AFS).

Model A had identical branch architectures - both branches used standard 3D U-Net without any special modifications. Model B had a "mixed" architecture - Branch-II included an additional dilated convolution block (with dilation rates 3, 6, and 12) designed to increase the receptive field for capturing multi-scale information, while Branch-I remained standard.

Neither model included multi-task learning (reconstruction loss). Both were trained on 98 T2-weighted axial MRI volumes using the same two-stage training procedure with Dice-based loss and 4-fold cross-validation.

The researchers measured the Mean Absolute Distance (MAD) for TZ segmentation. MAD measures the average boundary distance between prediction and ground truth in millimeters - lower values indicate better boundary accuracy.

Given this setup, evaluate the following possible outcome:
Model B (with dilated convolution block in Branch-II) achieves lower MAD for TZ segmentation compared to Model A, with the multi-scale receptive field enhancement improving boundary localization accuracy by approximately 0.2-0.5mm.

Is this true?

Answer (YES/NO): NO